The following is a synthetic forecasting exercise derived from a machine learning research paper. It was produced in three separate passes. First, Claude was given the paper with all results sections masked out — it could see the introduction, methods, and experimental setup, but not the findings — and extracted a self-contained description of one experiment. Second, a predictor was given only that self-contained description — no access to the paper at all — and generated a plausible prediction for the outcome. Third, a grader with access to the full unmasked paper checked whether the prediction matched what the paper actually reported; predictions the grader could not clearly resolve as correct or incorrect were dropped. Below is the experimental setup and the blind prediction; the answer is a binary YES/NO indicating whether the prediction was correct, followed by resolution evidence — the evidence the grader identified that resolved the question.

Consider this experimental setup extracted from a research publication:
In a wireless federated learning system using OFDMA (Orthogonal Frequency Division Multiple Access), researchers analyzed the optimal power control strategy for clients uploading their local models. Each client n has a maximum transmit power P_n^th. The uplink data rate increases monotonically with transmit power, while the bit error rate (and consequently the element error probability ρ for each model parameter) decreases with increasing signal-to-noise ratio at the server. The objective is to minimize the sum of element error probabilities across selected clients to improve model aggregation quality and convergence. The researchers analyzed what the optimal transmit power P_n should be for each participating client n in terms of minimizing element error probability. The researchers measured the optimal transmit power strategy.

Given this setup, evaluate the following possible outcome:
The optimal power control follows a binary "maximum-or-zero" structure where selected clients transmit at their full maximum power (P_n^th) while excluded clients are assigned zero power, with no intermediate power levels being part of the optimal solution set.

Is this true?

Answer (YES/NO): YES